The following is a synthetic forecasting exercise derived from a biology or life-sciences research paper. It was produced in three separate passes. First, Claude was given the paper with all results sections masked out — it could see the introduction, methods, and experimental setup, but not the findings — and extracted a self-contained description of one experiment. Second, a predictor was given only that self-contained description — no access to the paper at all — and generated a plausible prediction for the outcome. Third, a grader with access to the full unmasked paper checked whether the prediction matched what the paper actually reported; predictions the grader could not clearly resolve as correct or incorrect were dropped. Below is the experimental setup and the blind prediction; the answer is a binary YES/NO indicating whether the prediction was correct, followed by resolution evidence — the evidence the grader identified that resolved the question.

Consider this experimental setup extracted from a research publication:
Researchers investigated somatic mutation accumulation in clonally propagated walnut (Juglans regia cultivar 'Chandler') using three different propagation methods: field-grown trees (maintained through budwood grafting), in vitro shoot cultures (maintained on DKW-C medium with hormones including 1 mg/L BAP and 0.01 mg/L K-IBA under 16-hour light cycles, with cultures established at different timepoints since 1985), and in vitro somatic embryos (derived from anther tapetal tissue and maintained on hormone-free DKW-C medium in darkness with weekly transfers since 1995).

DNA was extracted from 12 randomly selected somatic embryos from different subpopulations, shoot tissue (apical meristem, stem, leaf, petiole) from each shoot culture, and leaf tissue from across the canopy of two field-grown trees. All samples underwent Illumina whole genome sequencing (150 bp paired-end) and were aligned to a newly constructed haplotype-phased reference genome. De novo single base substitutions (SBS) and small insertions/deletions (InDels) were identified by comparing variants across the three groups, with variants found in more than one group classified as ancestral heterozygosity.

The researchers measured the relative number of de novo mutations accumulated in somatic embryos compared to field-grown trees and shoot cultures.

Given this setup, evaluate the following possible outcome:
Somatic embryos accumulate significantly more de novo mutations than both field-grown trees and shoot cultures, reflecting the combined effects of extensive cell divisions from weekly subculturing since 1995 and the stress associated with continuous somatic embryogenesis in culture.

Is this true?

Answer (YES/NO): YES